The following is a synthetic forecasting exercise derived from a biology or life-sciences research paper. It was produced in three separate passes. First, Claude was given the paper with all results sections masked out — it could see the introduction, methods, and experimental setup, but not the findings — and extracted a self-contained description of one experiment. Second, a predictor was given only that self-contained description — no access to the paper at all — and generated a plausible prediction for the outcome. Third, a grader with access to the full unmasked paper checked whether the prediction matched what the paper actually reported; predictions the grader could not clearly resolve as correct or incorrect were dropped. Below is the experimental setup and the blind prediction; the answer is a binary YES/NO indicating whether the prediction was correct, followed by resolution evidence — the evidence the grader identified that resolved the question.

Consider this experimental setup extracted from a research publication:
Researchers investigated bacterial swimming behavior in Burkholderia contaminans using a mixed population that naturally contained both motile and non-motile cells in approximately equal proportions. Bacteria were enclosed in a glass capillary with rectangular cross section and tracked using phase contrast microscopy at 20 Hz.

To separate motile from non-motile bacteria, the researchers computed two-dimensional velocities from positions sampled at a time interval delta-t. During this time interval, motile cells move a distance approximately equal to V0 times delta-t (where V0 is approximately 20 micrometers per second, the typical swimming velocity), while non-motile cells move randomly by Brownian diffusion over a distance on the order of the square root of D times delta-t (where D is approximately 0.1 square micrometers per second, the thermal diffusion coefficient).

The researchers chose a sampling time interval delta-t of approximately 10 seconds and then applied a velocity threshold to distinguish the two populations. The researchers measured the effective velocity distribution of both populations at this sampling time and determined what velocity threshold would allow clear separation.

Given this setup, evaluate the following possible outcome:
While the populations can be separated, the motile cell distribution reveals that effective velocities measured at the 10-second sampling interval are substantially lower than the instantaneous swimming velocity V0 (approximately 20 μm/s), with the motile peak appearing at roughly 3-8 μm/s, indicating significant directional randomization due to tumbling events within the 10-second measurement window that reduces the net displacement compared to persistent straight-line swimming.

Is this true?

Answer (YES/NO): NO